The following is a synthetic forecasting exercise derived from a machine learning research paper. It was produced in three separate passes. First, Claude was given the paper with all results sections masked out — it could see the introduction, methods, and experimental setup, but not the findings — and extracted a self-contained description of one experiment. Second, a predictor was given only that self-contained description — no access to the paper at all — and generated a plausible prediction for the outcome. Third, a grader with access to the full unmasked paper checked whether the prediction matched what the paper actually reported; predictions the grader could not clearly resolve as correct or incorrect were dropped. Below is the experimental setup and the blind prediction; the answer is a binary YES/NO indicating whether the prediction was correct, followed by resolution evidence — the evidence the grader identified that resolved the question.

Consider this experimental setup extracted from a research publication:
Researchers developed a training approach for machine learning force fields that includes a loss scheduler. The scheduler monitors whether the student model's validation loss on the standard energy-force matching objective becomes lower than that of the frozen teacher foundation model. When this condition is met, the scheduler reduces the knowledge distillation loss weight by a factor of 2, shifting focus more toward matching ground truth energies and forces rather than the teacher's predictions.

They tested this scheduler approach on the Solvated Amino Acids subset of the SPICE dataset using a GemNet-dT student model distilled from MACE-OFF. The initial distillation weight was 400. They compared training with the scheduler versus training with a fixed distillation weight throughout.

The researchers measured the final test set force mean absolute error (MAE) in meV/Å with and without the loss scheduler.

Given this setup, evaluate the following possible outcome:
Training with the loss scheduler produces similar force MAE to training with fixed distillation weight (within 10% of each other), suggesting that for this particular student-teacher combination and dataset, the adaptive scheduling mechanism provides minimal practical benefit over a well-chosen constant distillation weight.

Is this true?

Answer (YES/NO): NO